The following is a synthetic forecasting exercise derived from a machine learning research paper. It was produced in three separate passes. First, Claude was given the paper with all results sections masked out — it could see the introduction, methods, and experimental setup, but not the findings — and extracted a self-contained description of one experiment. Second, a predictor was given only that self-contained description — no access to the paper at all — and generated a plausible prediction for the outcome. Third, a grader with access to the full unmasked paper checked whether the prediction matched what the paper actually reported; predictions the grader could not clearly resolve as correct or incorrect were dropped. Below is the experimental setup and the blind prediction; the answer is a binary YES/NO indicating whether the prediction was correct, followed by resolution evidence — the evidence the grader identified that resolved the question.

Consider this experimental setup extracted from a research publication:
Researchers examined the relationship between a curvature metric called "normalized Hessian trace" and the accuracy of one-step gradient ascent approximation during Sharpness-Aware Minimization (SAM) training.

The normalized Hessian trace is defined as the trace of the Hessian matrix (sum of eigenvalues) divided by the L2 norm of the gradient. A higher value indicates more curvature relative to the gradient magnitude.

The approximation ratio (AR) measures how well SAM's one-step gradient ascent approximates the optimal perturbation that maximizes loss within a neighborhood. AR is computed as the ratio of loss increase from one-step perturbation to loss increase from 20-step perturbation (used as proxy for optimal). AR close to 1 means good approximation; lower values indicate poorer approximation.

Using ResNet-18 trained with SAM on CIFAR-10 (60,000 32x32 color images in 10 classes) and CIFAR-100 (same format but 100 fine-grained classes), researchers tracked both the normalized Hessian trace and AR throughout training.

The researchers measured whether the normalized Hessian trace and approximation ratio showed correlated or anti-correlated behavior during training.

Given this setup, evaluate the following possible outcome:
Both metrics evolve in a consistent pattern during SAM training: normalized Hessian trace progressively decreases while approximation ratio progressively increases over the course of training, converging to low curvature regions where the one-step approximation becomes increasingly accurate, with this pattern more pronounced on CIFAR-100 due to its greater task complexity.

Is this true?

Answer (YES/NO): NO